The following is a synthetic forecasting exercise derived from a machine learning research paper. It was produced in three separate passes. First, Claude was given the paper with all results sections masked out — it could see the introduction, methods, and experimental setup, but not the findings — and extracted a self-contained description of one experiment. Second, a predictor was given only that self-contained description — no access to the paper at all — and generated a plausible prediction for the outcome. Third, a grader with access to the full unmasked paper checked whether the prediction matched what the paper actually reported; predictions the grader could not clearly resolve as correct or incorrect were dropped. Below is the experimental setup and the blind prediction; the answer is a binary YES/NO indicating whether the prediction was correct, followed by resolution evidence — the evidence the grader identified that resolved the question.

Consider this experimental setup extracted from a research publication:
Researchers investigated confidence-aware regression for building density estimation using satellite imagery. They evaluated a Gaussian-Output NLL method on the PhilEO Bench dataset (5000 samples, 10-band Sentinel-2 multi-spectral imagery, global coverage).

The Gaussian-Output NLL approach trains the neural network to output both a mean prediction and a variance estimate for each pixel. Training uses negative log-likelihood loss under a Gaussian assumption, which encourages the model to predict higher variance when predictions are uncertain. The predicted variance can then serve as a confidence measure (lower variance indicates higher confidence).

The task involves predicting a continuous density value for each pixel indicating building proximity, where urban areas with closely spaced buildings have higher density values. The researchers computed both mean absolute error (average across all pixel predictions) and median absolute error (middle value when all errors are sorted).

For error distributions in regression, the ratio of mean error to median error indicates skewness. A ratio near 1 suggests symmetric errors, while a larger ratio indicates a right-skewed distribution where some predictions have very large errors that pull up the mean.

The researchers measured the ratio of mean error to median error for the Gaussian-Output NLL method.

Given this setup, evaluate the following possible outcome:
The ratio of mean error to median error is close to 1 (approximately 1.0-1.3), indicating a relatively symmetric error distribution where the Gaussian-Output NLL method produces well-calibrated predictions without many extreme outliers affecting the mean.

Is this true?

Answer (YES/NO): NO